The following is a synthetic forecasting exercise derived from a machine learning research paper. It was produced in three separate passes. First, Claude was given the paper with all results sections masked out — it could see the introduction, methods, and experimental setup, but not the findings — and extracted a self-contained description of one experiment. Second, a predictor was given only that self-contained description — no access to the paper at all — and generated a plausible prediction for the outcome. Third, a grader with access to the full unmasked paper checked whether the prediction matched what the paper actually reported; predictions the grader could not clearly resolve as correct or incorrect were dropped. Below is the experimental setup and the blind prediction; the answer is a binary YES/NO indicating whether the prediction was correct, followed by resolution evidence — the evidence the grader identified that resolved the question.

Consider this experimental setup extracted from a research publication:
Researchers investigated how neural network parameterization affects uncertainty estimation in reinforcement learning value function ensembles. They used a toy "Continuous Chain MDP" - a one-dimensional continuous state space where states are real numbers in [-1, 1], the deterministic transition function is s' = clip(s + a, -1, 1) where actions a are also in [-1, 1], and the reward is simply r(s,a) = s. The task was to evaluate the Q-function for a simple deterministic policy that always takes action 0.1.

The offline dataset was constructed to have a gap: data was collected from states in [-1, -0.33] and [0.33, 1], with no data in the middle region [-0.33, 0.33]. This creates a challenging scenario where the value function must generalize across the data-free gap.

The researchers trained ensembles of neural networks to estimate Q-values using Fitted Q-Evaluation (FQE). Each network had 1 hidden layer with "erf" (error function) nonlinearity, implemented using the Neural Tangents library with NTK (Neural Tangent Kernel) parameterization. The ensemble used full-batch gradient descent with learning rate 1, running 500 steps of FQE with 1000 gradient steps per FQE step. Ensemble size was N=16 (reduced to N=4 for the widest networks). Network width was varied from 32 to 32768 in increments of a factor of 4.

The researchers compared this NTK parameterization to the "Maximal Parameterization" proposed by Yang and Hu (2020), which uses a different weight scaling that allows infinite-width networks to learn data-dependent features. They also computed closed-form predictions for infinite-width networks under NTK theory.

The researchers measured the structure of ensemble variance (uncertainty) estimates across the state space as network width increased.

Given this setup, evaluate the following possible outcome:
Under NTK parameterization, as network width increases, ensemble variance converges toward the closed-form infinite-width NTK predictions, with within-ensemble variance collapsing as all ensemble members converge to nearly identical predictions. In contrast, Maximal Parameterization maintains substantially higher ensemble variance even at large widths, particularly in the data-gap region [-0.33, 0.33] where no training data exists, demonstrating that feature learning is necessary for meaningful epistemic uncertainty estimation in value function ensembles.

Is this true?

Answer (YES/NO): YES